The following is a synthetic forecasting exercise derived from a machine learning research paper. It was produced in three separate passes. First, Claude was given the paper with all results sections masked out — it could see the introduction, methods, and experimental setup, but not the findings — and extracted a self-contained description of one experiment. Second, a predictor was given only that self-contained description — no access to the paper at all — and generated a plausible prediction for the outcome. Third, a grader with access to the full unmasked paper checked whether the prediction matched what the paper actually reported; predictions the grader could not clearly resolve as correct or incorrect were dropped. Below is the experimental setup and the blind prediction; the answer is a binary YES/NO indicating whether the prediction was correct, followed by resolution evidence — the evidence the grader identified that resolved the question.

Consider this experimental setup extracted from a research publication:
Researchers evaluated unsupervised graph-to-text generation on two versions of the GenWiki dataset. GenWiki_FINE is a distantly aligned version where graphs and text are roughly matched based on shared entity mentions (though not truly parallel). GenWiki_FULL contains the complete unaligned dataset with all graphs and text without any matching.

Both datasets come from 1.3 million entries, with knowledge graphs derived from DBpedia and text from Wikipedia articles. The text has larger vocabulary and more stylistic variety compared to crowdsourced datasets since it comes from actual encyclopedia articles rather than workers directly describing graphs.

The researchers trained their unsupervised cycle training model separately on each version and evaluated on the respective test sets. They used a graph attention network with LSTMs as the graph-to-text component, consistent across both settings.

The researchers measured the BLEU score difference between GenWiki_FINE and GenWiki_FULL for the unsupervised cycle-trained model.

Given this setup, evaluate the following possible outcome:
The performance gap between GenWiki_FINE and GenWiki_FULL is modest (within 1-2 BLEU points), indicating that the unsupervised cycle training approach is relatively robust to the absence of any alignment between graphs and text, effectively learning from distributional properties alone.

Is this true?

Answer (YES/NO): YES